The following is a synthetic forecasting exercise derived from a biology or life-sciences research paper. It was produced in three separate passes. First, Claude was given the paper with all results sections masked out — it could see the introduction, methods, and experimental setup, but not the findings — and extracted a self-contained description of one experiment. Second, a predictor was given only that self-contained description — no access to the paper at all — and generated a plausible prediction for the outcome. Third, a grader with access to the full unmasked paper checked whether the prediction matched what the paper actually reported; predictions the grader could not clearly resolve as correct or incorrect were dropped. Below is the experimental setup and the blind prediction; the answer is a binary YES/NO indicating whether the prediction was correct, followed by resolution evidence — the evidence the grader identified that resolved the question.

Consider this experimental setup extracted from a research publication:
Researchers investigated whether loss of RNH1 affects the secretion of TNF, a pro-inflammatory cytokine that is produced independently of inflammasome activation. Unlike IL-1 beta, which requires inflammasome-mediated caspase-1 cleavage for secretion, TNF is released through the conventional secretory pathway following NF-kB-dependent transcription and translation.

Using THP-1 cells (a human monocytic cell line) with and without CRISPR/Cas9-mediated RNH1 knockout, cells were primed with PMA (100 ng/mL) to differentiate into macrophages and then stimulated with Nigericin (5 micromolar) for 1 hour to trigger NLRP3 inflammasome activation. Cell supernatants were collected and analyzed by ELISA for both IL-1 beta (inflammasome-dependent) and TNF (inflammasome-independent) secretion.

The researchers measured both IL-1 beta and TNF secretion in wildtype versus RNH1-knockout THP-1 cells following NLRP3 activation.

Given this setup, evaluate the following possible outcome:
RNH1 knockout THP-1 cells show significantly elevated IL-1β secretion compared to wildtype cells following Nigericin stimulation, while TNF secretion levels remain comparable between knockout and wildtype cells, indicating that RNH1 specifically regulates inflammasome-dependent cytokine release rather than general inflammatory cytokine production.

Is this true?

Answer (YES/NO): NO